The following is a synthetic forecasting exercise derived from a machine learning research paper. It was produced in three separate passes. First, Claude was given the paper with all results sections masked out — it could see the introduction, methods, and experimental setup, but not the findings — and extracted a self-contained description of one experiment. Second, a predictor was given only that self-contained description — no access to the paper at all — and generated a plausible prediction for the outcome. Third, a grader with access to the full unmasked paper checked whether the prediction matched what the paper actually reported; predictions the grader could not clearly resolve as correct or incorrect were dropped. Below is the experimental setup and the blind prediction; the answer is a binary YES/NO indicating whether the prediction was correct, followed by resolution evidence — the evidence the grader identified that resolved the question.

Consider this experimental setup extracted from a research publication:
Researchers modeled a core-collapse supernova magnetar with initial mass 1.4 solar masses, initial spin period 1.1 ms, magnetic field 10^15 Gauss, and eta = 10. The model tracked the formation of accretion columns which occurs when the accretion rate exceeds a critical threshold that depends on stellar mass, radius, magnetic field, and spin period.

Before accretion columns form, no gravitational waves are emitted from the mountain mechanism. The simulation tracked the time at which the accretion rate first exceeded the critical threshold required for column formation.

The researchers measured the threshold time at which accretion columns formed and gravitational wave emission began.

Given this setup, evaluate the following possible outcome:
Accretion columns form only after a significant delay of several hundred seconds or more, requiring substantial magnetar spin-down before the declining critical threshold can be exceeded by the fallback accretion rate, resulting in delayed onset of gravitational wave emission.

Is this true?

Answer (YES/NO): NO